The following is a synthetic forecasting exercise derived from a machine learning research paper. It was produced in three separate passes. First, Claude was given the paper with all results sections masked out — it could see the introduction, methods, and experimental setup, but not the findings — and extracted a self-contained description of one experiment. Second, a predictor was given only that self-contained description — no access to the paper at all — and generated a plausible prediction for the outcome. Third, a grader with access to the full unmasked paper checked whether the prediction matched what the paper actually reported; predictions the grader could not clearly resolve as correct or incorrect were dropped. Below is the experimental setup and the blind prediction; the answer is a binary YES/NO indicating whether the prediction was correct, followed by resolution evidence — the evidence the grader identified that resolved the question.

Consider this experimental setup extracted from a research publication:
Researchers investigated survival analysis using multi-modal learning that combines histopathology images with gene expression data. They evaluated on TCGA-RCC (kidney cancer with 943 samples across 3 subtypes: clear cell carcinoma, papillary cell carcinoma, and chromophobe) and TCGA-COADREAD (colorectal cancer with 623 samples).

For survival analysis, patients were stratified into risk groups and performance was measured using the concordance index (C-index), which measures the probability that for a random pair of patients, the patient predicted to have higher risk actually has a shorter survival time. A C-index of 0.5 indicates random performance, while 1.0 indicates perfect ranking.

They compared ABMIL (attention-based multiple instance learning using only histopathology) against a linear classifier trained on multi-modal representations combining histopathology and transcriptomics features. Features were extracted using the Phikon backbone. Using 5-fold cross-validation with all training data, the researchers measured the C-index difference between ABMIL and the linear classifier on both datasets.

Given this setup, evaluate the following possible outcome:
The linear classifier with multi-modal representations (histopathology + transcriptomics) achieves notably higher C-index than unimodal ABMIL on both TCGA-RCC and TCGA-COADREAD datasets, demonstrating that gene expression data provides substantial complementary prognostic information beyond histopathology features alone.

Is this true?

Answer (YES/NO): YES